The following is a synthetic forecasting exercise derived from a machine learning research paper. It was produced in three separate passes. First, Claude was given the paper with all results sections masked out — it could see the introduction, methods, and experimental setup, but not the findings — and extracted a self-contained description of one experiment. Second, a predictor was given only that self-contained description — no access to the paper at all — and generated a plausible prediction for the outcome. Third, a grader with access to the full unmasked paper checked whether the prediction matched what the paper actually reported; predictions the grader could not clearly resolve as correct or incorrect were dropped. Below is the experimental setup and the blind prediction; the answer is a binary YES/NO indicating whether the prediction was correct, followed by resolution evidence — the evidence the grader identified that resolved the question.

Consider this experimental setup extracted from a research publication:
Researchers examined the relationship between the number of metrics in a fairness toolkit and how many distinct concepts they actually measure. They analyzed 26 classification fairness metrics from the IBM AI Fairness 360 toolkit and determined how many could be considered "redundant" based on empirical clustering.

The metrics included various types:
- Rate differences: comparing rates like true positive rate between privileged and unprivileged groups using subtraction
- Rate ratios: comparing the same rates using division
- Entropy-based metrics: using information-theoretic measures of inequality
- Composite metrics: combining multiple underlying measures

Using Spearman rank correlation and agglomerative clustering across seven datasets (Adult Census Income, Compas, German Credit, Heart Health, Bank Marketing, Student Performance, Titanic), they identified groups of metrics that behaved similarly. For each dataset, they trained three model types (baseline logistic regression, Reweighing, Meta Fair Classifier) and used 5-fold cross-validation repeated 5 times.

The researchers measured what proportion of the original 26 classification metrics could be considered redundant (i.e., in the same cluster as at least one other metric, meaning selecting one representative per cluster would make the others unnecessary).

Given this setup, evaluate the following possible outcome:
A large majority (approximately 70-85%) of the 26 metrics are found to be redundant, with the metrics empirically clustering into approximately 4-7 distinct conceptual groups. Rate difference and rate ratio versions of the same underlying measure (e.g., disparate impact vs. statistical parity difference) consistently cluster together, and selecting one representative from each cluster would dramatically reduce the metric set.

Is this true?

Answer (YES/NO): YES